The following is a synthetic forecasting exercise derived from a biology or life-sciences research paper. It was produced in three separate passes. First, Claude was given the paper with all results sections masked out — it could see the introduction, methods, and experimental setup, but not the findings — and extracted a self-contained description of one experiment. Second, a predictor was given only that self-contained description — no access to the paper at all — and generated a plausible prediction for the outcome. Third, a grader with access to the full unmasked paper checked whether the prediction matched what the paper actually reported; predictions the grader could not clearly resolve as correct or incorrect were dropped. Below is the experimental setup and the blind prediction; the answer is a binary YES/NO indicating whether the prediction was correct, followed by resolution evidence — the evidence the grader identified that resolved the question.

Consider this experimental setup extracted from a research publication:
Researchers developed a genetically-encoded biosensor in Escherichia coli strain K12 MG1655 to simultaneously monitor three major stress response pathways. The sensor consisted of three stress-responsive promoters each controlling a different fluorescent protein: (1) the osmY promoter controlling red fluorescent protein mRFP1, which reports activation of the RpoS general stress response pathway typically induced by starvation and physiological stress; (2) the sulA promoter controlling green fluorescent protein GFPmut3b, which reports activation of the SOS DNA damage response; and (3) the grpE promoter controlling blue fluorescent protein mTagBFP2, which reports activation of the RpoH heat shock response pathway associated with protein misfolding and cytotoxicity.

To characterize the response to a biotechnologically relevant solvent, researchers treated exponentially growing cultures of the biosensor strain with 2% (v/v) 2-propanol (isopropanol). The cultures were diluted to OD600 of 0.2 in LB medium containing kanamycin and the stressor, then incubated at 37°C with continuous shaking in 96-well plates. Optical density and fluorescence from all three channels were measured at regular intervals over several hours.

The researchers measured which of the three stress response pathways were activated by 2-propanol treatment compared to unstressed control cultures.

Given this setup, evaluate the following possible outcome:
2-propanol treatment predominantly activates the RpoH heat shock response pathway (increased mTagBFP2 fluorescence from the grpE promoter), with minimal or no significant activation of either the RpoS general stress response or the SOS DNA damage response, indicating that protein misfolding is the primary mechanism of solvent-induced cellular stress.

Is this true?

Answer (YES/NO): NO